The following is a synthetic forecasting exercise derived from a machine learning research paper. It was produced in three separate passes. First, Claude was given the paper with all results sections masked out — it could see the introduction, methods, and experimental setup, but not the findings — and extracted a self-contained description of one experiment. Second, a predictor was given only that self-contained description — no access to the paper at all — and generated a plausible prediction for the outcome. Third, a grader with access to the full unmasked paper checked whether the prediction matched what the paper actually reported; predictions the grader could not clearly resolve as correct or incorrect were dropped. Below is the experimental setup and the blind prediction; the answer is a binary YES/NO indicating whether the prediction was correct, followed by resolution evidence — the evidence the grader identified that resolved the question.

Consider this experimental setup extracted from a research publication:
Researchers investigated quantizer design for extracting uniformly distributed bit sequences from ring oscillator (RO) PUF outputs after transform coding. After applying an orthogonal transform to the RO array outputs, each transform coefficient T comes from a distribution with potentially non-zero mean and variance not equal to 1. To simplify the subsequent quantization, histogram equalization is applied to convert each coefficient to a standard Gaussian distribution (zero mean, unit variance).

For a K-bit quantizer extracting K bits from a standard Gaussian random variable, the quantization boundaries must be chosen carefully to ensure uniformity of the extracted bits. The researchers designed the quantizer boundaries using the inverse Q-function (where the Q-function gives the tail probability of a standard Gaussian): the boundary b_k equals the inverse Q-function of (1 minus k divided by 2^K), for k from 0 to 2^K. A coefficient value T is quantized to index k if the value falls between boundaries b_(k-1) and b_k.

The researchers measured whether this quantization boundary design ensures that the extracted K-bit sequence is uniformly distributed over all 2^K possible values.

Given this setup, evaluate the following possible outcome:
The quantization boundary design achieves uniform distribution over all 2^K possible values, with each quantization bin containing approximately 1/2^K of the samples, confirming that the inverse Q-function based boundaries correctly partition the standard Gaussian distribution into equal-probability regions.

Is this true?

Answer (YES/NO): YES